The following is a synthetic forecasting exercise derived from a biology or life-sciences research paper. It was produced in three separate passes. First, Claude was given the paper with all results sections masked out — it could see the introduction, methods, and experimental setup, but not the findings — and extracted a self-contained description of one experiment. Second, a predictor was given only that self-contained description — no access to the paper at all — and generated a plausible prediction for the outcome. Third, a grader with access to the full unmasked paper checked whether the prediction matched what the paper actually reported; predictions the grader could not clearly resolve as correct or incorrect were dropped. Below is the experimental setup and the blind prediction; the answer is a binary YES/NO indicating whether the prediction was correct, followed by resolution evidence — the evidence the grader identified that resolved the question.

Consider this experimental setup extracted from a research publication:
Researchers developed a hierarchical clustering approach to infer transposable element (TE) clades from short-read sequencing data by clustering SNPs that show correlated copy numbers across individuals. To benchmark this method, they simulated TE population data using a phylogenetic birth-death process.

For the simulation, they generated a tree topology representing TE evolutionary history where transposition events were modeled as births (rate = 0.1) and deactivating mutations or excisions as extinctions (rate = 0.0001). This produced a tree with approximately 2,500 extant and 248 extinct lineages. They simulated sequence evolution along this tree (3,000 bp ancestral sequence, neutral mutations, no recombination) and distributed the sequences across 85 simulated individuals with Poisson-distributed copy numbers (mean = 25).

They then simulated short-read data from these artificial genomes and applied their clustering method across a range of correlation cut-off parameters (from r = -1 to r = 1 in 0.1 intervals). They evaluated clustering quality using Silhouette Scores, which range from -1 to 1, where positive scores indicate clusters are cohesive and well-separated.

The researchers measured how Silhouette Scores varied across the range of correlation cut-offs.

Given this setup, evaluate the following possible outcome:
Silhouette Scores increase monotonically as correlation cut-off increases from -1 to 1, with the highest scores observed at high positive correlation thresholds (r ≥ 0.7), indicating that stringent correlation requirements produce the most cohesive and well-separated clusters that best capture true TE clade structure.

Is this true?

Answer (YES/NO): NO